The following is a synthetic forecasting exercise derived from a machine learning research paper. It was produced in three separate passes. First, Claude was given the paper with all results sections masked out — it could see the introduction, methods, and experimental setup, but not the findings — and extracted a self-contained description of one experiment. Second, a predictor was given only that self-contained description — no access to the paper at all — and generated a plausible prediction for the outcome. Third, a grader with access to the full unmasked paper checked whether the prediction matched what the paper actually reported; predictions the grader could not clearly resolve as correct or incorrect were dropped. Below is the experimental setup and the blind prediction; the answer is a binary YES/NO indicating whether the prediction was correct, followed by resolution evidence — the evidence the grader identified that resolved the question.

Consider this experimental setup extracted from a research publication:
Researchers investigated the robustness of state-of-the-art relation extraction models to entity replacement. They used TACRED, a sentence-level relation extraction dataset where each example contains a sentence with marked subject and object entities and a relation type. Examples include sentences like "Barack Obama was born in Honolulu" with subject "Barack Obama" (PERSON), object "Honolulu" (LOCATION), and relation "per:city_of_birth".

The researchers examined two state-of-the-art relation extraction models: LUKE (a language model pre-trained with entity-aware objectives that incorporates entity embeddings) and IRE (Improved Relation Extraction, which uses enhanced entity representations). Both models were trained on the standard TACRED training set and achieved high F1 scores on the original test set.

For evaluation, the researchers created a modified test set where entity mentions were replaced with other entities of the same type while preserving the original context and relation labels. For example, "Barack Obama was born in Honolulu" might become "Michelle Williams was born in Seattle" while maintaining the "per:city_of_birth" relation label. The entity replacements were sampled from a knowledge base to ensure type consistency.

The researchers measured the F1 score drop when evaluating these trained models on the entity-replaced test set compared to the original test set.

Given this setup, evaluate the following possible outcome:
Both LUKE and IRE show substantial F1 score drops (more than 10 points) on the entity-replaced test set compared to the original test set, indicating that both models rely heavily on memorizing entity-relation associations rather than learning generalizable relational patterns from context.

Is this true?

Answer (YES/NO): YES